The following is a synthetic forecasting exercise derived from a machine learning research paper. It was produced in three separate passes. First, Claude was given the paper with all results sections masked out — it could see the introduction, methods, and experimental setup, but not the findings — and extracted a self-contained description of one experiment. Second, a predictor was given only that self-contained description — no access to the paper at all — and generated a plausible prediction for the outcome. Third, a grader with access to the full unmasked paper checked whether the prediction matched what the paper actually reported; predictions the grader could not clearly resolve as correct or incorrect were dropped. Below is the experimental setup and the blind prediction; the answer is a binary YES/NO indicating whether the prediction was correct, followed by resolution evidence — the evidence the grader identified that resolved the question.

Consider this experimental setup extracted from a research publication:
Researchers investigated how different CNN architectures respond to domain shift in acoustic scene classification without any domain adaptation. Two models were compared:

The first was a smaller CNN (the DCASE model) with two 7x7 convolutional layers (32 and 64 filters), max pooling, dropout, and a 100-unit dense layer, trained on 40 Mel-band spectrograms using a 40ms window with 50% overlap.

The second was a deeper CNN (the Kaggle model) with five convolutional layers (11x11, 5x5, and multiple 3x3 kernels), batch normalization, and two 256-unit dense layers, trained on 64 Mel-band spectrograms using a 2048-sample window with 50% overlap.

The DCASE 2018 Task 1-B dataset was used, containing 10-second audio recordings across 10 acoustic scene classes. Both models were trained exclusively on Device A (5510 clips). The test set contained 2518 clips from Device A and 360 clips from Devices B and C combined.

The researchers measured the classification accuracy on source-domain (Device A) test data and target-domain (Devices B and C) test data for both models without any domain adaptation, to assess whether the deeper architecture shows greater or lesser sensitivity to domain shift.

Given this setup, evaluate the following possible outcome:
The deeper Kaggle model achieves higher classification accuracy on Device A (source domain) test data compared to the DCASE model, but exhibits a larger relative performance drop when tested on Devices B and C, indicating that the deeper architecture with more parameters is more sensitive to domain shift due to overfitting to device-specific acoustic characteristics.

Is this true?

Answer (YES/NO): NO